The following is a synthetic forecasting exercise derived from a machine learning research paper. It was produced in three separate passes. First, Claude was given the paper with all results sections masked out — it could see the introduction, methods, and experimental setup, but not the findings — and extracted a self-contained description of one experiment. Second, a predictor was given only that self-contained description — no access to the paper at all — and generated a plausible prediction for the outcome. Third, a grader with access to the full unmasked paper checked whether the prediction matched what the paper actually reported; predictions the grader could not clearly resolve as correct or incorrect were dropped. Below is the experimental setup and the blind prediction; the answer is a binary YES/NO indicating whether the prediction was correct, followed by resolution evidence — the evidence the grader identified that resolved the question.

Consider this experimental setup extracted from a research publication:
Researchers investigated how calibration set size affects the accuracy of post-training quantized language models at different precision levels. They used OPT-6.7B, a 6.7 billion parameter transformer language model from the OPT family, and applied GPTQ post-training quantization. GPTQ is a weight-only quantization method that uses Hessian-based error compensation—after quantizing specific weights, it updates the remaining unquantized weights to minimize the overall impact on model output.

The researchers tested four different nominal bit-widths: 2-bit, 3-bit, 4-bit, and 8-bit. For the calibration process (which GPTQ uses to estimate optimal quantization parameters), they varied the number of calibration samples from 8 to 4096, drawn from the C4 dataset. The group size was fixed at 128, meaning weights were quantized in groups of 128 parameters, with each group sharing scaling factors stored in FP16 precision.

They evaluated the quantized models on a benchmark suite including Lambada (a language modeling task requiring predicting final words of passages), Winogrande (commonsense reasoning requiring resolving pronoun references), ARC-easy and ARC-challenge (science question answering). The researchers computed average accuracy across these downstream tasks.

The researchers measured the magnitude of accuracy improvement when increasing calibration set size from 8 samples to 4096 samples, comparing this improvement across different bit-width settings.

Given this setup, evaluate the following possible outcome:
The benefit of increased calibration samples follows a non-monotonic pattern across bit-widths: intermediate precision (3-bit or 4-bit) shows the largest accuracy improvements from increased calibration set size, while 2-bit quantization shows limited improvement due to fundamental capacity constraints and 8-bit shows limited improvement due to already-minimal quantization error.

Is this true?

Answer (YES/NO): NO